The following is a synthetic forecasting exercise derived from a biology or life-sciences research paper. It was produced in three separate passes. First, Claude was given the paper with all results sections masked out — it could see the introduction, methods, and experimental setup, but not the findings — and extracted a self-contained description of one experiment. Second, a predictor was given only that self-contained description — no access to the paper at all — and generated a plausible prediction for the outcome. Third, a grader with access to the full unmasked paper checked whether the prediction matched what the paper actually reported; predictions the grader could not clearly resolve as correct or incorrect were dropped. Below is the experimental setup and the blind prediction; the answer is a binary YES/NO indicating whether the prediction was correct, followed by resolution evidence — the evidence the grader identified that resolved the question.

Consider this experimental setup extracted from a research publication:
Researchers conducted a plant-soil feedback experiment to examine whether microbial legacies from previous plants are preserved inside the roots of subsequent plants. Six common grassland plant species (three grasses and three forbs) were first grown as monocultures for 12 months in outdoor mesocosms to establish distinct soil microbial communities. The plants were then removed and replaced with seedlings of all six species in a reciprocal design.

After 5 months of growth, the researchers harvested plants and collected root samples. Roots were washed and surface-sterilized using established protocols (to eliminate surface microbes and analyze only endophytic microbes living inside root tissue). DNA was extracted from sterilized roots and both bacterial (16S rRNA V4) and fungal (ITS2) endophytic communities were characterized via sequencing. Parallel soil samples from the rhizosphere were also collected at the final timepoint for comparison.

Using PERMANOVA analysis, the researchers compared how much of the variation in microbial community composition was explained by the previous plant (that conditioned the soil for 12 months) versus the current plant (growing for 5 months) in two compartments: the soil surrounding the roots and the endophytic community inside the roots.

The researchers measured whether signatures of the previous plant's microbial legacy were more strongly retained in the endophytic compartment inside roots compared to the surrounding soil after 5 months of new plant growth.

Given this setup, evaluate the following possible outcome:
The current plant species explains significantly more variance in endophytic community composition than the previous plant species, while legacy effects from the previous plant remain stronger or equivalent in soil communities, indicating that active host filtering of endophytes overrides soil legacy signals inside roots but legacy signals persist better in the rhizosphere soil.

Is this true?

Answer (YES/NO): NO